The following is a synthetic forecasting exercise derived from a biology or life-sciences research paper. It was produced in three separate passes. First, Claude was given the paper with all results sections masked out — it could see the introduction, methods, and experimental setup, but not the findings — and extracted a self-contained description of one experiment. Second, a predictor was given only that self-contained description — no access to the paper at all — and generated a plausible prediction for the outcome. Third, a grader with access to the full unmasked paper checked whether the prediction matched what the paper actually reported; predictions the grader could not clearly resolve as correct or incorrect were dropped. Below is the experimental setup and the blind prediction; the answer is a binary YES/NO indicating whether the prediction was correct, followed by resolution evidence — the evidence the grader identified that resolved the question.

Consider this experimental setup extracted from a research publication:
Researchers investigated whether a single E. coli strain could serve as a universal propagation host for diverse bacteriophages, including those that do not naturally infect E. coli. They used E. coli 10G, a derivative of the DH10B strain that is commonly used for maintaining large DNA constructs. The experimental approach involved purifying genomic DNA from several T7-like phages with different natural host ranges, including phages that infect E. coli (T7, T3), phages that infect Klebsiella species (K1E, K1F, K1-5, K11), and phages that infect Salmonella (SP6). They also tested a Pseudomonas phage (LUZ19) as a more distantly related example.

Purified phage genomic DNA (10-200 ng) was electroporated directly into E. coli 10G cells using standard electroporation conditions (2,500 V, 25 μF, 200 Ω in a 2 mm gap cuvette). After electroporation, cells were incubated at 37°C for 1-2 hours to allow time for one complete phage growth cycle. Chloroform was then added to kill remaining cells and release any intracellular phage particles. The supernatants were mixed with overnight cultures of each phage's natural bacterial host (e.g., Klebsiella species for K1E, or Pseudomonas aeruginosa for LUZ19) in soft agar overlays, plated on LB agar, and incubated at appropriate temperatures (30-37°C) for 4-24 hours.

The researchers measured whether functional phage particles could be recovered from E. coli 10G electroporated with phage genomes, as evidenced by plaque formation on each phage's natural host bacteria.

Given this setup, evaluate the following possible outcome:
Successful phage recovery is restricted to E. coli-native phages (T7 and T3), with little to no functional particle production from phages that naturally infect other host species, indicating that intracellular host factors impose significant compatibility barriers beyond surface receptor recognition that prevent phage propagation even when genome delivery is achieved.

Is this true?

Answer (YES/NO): NO